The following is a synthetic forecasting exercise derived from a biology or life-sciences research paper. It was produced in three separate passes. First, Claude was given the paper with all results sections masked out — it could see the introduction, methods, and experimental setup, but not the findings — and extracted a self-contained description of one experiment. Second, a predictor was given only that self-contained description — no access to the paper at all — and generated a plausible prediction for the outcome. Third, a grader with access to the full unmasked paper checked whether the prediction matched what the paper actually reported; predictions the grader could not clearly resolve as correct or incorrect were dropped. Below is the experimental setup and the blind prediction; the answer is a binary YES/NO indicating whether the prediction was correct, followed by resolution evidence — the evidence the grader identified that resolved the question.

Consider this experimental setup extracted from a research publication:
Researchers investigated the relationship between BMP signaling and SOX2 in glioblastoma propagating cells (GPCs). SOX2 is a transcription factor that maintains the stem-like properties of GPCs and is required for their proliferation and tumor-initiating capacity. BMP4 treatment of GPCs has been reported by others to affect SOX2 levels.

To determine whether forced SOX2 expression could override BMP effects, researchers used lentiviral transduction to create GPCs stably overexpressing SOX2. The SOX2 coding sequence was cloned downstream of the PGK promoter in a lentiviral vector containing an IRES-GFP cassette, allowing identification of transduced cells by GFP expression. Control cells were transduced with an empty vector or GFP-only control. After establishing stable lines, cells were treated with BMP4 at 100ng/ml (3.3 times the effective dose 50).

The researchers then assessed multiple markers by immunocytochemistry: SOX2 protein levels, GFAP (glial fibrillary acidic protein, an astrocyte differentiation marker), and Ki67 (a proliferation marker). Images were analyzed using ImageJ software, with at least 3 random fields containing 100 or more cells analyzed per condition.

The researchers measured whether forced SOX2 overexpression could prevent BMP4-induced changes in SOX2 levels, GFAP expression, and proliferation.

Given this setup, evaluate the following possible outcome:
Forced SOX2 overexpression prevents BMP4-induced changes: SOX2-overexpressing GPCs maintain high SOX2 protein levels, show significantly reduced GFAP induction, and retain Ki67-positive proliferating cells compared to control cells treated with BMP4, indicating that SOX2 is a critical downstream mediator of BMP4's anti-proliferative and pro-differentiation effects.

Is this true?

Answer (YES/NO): YES